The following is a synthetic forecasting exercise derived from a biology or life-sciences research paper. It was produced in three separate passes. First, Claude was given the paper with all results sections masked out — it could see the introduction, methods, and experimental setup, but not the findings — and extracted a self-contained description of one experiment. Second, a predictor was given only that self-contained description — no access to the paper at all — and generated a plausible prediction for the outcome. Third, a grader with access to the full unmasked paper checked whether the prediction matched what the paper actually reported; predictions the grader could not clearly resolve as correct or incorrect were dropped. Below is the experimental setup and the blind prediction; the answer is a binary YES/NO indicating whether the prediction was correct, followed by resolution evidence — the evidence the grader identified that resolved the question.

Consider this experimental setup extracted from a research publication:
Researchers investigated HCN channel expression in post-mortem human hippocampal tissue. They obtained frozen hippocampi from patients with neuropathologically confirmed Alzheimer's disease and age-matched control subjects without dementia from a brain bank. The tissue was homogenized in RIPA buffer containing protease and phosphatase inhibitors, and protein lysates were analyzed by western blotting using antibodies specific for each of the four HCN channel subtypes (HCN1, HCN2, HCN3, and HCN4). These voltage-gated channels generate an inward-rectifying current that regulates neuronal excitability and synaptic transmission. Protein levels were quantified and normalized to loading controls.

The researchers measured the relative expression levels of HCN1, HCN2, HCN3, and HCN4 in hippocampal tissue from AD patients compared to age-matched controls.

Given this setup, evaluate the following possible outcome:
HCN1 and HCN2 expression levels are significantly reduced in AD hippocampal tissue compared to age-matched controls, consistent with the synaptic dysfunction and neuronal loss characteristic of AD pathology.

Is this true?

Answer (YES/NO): NO